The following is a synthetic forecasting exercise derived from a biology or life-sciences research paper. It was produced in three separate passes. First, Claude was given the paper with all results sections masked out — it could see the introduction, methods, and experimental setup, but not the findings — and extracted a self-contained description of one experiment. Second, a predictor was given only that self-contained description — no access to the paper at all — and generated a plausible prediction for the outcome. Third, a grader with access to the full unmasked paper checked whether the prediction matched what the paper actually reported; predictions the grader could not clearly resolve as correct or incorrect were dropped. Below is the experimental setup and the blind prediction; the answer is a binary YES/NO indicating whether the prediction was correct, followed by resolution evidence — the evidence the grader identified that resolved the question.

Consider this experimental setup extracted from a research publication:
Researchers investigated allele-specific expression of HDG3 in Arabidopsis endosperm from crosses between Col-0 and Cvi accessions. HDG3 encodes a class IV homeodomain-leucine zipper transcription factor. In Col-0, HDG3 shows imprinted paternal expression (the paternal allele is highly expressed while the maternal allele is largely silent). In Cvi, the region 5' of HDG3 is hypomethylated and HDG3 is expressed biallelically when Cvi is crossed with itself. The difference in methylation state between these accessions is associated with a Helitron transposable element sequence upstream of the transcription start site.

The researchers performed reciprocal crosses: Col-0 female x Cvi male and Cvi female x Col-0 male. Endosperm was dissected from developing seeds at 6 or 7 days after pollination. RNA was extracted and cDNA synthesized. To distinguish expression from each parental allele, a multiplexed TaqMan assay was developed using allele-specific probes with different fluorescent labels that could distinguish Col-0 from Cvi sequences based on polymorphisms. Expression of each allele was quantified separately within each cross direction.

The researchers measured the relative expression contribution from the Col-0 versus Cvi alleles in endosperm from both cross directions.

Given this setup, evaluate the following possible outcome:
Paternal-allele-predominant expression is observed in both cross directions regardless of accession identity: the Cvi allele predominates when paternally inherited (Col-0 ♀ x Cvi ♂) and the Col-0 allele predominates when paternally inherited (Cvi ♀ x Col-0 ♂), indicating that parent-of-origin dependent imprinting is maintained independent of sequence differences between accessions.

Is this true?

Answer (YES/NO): NO